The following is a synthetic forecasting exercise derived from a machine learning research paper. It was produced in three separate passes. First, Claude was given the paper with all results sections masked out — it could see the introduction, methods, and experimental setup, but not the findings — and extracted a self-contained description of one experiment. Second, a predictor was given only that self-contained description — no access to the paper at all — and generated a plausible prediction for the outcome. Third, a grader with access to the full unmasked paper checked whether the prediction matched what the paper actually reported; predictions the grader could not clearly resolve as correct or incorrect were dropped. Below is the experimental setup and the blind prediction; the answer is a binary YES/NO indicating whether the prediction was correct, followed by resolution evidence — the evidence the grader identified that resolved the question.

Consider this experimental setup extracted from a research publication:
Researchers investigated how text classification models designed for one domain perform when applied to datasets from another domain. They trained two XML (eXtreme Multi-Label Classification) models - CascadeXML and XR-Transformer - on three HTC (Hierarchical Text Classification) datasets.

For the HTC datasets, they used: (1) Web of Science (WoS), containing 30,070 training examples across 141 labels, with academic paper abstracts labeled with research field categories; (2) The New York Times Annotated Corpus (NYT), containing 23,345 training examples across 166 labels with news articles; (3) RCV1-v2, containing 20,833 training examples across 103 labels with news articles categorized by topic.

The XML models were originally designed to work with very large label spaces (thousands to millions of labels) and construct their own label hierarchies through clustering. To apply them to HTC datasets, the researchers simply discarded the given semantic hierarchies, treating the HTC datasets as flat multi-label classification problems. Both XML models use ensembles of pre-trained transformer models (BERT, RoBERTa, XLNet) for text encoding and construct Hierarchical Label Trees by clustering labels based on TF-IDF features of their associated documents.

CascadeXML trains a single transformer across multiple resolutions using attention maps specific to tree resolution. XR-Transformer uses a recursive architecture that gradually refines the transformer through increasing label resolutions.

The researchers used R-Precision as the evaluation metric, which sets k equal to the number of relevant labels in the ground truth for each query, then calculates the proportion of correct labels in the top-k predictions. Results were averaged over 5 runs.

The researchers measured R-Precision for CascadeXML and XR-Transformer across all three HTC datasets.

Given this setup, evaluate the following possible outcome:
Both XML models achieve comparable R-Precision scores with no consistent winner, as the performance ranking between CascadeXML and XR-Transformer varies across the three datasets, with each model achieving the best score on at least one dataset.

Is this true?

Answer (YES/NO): NO